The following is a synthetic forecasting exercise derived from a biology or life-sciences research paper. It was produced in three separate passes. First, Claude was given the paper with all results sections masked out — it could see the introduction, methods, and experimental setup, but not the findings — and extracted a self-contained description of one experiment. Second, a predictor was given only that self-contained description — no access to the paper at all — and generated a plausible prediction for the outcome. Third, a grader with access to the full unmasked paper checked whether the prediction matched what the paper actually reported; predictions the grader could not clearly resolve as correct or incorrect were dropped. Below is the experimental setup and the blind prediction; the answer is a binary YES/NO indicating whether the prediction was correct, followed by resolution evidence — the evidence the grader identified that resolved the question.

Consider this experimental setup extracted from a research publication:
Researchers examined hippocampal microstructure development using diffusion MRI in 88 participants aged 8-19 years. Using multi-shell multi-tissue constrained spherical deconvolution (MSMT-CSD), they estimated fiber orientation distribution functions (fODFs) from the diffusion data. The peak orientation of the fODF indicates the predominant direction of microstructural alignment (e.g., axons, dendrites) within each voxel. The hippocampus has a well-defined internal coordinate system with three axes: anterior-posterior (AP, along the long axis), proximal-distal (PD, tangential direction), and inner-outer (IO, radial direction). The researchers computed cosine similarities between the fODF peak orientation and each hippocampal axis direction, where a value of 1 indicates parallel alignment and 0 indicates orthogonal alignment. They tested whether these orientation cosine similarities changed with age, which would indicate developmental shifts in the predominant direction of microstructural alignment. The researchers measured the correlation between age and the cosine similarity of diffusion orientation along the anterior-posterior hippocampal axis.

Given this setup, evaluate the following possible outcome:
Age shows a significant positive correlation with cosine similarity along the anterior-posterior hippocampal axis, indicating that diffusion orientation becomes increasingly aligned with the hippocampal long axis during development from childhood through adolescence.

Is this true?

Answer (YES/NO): YES